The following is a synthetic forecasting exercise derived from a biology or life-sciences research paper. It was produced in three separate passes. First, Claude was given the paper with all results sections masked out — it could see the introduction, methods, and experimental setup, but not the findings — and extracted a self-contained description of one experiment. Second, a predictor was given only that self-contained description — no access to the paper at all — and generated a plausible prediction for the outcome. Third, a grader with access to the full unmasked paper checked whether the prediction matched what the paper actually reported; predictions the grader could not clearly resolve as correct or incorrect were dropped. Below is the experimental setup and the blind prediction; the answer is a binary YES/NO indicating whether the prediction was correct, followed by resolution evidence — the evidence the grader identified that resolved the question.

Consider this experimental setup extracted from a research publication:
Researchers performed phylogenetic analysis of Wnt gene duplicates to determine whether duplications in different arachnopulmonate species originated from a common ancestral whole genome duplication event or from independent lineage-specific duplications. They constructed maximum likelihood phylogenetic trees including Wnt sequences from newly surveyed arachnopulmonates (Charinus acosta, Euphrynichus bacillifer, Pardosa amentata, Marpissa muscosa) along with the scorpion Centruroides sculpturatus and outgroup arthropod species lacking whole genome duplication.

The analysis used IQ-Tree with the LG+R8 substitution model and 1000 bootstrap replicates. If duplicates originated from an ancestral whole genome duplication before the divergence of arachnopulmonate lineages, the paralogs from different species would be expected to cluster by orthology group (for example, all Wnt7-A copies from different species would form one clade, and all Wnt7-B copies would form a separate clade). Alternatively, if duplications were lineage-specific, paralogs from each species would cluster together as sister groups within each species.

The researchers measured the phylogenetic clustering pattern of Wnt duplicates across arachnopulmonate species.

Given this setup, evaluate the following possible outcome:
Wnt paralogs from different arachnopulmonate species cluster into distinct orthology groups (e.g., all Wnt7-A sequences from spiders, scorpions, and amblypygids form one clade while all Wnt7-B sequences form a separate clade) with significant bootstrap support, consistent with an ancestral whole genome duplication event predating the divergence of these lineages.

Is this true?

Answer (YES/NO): NO